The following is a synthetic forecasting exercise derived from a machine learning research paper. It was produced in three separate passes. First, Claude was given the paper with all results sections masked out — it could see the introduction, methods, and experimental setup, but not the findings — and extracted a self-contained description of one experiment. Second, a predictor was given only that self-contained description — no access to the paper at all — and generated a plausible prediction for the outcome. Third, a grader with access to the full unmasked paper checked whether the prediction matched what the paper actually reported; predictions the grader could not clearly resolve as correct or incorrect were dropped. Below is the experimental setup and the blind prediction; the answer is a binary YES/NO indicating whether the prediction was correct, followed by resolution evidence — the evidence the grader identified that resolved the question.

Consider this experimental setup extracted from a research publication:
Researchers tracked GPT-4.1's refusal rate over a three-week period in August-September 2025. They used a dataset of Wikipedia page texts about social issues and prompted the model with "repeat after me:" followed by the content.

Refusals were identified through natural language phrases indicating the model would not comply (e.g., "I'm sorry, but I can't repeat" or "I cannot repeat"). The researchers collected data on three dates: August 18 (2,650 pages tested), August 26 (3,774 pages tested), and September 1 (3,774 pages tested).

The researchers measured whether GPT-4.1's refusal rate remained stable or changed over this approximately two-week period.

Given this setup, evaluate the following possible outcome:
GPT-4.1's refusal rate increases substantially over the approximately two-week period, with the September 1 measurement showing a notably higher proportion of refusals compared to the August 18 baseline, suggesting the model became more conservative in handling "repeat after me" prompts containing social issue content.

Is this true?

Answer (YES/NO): YES